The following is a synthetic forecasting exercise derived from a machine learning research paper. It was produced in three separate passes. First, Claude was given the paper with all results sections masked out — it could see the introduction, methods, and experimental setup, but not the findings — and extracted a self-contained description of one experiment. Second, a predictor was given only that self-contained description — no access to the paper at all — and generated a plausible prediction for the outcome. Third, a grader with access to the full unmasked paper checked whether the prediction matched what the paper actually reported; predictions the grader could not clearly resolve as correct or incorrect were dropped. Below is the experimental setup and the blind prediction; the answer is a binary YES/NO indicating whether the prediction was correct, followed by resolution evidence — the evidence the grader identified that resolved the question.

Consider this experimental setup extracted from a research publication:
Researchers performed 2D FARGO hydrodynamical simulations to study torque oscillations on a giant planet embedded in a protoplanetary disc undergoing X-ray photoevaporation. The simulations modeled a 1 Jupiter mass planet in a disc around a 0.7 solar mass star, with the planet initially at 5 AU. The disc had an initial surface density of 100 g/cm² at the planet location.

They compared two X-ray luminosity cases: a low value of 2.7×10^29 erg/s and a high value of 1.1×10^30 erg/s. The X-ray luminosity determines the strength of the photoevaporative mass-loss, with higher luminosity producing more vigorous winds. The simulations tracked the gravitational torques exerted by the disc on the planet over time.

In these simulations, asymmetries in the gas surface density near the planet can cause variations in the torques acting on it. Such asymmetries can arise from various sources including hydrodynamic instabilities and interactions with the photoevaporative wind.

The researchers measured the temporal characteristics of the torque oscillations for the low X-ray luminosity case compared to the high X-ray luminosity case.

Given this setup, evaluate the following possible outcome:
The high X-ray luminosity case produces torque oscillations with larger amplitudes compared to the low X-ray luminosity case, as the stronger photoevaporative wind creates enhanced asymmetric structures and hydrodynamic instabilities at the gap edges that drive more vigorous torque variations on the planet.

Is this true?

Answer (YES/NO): NO